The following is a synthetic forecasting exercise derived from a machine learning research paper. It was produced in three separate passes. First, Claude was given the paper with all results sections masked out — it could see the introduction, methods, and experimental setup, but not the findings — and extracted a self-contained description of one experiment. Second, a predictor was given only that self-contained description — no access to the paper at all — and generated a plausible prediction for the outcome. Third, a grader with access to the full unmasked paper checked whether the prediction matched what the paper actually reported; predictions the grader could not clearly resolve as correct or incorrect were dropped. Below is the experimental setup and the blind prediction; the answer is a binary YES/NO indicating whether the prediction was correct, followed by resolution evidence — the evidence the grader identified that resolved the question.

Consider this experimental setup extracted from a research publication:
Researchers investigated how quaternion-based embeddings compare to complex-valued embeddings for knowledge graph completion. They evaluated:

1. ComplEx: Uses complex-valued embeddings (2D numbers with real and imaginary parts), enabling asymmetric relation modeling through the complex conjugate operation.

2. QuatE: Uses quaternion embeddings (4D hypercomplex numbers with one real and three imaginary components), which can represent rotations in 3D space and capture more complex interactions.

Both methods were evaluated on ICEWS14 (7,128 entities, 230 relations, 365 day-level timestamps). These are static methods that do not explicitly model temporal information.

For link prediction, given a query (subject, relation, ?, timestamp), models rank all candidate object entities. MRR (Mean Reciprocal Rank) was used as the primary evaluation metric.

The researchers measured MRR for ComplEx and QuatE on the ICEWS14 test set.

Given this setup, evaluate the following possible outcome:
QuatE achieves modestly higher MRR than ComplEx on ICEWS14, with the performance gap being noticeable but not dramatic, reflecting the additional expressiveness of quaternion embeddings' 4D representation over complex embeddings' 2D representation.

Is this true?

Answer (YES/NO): NO